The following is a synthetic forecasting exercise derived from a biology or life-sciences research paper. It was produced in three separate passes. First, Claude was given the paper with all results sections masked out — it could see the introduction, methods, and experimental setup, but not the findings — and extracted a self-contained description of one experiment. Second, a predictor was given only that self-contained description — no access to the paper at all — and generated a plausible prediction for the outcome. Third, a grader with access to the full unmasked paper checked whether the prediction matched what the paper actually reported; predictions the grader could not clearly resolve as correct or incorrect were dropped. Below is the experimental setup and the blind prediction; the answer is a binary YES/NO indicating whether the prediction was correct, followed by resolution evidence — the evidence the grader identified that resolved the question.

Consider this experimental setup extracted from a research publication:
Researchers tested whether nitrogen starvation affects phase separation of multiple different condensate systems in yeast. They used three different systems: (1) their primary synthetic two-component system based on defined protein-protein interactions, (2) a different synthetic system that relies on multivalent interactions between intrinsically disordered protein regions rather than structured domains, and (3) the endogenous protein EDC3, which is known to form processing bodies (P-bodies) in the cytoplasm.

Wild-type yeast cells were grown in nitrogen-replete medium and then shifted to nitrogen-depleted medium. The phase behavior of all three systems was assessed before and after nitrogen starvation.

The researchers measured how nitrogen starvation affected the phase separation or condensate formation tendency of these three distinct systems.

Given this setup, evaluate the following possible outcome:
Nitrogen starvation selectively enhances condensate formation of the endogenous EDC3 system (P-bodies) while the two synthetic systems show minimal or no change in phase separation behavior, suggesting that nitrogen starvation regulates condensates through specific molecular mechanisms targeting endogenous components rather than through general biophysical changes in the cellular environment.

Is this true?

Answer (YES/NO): NO